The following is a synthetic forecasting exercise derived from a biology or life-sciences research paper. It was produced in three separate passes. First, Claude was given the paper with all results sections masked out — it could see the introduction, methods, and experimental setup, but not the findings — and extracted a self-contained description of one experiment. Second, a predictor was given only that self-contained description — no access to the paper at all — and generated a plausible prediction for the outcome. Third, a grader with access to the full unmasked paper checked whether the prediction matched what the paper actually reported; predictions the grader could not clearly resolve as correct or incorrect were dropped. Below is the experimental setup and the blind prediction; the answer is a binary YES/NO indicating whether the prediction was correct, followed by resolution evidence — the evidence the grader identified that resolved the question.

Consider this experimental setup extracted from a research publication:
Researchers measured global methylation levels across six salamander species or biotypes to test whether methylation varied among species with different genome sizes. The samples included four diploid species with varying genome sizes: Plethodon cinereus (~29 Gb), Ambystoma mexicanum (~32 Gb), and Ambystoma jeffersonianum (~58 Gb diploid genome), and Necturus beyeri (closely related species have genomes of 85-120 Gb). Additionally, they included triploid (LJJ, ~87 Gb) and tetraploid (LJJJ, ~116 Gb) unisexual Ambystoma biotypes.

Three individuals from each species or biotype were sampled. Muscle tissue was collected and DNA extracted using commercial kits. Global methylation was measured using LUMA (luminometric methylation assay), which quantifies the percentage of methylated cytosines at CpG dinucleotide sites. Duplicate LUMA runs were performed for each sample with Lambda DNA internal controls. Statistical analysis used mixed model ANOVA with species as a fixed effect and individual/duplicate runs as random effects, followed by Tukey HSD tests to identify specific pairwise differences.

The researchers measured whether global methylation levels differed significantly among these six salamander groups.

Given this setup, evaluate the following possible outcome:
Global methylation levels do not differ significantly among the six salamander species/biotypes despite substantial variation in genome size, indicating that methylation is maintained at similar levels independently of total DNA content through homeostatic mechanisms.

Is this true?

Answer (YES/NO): YES